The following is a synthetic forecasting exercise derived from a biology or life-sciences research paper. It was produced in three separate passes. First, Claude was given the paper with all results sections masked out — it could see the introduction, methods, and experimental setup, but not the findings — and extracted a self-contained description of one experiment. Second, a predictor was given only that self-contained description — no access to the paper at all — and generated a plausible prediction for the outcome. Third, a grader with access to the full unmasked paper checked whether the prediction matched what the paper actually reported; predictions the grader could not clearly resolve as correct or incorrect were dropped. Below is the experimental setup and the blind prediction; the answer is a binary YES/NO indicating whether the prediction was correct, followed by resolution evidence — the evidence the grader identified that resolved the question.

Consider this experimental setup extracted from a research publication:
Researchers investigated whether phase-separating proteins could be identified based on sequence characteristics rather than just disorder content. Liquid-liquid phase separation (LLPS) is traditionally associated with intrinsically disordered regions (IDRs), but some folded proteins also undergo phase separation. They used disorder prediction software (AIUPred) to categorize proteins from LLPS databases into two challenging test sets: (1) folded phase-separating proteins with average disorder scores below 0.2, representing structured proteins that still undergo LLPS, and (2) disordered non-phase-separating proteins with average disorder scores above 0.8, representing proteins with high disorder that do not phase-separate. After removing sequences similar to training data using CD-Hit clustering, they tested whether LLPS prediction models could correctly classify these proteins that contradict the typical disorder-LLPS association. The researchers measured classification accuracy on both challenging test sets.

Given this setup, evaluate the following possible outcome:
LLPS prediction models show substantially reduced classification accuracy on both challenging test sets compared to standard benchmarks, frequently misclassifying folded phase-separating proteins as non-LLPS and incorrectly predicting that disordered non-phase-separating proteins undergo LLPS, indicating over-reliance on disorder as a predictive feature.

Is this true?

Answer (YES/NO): YES